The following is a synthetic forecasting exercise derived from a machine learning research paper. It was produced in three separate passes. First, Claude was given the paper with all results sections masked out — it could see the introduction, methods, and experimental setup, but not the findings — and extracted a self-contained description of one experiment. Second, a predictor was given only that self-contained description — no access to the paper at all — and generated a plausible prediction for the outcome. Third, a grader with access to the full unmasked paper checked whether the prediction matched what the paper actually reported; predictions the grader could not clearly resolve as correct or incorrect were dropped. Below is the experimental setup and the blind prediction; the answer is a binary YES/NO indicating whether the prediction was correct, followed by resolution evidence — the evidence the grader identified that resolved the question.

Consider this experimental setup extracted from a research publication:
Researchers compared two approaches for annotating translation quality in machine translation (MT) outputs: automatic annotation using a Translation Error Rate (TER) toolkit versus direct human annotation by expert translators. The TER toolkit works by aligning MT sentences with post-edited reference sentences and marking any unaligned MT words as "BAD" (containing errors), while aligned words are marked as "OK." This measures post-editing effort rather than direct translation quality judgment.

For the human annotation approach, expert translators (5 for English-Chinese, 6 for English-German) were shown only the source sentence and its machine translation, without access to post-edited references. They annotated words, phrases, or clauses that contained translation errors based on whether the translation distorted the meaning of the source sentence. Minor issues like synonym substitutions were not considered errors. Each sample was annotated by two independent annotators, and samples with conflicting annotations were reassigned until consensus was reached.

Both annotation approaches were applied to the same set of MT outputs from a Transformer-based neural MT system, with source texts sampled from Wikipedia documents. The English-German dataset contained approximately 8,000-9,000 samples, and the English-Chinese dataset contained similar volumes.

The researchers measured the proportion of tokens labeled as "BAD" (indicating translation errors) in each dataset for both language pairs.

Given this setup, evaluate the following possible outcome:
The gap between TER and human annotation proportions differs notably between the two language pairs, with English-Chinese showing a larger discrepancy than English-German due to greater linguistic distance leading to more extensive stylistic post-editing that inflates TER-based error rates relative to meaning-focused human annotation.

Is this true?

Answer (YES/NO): YES